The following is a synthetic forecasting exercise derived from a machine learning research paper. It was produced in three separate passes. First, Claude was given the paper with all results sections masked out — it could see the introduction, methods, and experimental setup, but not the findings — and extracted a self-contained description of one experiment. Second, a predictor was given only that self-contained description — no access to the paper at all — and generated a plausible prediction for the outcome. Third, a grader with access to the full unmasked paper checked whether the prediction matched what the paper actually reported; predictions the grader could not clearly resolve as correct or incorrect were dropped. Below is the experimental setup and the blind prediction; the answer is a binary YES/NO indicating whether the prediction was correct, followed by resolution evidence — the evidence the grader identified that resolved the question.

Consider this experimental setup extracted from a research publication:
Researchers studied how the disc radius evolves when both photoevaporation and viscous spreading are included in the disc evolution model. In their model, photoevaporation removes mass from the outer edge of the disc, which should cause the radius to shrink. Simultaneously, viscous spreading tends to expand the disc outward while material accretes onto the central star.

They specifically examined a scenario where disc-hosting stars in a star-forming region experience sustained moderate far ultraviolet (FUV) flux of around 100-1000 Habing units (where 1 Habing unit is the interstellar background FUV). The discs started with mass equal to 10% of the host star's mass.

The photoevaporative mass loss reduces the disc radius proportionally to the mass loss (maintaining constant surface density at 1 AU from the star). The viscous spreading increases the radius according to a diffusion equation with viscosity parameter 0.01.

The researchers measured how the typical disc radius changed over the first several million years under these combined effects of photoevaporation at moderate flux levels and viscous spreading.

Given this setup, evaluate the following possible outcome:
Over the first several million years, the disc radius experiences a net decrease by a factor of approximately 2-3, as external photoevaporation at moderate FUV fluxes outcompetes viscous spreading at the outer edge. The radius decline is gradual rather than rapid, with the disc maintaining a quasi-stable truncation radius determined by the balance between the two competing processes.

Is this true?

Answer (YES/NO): NO